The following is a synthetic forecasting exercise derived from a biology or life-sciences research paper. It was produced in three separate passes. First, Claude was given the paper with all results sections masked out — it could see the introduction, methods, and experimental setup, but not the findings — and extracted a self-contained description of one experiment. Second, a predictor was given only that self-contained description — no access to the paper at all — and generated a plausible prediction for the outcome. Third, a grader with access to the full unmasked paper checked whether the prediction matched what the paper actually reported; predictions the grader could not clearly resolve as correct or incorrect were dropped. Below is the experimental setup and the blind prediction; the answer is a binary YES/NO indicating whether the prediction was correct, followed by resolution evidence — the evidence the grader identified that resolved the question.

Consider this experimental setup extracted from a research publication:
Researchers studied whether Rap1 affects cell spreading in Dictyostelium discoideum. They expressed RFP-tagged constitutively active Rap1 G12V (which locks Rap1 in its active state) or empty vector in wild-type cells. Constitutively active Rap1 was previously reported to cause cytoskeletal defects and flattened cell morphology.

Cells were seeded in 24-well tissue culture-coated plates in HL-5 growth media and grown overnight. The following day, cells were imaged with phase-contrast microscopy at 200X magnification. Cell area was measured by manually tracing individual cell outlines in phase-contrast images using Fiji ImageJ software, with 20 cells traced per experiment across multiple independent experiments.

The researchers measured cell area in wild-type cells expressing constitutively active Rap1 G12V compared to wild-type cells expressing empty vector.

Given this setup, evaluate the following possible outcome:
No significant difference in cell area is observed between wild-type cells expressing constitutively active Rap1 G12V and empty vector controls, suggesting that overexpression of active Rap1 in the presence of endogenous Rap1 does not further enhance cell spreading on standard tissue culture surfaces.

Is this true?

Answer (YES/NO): NO